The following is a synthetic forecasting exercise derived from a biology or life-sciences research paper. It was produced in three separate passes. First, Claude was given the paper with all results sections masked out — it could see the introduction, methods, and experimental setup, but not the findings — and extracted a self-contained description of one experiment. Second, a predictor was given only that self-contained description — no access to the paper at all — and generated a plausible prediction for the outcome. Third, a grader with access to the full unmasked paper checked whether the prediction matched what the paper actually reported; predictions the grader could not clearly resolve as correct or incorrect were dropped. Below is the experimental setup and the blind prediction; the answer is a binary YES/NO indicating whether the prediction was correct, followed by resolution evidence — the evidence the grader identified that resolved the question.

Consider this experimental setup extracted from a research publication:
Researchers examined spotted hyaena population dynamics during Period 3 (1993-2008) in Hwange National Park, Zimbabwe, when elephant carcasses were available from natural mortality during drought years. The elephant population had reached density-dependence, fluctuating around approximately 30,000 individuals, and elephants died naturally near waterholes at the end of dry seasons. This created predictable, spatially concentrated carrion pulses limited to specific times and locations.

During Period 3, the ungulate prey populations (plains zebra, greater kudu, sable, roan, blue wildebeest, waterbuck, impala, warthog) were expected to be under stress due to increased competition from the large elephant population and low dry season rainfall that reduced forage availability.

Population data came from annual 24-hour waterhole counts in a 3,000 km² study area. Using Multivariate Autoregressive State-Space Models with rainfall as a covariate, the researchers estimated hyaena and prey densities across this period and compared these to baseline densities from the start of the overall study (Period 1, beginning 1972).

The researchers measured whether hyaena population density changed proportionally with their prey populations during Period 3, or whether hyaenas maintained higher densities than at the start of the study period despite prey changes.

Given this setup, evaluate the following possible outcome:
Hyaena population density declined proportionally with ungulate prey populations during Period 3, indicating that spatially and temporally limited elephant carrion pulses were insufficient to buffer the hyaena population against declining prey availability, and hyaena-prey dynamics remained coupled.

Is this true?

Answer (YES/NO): YES